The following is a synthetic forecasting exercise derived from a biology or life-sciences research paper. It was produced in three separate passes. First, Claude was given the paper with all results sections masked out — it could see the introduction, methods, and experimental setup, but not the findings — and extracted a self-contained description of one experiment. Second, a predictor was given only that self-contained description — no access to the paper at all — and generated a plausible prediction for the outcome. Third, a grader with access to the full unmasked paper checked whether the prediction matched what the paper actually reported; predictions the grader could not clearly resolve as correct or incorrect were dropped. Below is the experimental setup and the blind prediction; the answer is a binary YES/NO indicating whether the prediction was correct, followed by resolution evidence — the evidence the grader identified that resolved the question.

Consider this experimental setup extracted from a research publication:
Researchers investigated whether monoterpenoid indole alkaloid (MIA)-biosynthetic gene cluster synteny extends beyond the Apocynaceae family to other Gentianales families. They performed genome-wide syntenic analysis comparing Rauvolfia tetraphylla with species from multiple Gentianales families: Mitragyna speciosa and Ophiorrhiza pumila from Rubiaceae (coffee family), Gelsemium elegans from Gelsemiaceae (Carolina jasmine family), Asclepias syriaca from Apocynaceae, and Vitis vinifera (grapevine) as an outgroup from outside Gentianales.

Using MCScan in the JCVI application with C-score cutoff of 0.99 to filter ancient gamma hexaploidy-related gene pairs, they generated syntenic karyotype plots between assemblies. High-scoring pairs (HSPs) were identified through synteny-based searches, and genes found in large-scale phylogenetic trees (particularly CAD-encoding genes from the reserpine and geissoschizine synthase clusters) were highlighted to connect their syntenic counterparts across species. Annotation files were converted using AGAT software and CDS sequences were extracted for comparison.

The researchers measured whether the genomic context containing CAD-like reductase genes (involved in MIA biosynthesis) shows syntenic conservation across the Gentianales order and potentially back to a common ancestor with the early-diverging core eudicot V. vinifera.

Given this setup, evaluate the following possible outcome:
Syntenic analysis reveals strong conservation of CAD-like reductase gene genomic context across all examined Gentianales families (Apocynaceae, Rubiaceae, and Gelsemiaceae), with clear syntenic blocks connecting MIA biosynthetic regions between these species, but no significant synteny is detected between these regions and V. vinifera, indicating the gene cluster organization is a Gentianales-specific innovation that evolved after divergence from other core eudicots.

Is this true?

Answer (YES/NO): NO